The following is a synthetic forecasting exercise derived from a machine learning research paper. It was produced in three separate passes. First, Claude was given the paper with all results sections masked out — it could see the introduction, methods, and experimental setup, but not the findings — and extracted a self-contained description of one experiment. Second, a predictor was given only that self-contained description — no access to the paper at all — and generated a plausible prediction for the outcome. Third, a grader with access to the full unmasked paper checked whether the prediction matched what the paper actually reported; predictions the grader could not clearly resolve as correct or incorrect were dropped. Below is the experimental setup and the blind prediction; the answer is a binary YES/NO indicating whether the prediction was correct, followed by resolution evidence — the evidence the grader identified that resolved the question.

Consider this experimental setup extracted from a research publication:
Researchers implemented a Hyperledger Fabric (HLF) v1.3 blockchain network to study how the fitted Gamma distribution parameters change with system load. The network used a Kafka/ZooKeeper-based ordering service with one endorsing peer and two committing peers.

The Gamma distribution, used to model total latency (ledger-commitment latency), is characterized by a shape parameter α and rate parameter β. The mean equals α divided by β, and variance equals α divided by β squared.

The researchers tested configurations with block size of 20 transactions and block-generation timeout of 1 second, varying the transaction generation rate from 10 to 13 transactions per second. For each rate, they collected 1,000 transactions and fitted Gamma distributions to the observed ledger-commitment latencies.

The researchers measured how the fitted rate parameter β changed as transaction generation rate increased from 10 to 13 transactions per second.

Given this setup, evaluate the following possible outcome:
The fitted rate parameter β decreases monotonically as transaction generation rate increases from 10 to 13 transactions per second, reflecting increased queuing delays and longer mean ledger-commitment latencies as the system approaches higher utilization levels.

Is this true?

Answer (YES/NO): NO